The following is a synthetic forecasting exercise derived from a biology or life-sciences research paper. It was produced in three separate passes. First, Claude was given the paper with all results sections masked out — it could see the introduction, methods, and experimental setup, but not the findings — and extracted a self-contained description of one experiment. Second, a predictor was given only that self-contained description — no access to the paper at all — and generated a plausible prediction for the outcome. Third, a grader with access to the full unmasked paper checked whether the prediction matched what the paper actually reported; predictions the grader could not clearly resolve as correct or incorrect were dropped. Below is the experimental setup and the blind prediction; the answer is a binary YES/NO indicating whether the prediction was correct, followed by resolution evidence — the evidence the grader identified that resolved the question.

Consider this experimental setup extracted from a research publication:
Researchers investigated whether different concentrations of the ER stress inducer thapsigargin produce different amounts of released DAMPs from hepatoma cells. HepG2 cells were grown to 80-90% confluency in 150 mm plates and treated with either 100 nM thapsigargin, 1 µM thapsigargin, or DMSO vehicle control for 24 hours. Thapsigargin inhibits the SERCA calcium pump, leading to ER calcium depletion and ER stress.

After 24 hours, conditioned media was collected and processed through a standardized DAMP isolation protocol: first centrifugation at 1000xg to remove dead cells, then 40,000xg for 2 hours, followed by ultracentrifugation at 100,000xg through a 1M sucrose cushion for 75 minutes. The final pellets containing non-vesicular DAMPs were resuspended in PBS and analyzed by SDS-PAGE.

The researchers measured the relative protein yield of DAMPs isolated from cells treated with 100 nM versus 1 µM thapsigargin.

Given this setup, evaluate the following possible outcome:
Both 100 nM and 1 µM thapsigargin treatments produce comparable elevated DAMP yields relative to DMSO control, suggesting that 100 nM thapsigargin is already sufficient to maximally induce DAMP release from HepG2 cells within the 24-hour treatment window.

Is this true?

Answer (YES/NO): YES